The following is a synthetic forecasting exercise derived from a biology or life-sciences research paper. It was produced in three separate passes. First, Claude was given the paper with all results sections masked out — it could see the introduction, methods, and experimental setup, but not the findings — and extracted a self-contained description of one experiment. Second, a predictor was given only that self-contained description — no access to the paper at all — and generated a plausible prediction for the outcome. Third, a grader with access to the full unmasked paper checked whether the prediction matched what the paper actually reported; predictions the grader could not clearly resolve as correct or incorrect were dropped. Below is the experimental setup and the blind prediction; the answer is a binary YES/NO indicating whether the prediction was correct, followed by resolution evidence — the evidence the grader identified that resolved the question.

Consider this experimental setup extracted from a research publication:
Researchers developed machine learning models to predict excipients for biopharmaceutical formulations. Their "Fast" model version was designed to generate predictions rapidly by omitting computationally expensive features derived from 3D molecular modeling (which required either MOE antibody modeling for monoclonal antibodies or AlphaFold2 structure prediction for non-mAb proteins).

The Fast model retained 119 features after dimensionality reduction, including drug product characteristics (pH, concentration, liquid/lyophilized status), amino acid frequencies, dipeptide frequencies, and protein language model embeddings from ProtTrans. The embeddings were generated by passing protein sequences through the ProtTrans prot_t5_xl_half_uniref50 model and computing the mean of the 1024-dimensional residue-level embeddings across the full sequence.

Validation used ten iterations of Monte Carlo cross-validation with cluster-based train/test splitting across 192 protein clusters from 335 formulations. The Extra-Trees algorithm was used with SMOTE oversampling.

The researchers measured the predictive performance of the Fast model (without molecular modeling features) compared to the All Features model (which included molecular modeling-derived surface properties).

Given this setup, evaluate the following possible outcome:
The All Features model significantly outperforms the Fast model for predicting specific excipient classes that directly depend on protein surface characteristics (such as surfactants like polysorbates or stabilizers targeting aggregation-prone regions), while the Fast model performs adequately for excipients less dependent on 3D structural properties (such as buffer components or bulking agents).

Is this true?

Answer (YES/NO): NO